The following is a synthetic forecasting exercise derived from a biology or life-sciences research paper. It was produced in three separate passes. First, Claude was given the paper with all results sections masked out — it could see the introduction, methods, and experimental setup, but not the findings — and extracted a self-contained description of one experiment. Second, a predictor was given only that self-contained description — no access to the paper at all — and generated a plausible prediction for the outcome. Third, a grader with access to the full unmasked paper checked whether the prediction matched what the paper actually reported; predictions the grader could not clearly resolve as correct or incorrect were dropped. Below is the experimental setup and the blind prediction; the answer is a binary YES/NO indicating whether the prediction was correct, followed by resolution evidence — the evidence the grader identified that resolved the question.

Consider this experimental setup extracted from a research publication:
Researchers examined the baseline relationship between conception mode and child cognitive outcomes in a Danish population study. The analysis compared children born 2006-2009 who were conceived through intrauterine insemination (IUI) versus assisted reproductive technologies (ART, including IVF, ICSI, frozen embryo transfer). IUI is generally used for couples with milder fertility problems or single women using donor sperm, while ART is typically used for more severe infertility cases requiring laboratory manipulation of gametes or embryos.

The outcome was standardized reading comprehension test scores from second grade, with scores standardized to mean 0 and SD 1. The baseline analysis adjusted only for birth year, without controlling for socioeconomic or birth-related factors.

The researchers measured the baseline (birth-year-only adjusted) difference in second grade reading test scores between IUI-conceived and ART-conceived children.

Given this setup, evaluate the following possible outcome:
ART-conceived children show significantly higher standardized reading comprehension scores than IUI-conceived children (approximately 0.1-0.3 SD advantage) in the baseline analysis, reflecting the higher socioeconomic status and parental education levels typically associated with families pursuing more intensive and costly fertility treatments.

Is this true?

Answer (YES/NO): NO